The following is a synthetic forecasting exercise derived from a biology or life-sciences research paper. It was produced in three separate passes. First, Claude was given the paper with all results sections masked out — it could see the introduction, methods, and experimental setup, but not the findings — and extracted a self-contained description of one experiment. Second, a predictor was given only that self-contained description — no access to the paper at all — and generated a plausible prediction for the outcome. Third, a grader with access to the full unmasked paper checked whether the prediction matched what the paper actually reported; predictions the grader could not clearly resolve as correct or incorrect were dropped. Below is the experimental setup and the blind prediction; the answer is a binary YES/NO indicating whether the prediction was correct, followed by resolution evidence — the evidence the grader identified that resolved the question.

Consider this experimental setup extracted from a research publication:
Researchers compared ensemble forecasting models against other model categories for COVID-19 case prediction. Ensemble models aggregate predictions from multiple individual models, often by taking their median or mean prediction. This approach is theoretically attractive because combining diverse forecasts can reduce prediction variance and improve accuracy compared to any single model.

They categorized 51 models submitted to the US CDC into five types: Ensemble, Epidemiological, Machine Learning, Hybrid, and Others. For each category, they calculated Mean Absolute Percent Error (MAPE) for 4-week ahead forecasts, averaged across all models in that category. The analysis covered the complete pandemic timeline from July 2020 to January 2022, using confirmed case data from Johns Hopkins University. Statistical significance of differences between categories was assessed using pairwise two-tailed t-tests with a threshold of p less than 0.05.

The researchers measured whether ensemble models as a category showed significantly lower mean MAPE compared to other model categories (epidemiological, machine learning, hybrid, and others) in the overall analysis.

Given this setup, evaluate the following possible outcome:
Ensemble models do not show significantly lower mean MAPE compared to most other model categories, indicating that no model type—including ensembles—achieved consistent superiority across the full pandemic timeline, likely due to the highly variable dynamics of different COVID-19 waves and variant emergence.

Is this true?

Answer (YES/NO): NO